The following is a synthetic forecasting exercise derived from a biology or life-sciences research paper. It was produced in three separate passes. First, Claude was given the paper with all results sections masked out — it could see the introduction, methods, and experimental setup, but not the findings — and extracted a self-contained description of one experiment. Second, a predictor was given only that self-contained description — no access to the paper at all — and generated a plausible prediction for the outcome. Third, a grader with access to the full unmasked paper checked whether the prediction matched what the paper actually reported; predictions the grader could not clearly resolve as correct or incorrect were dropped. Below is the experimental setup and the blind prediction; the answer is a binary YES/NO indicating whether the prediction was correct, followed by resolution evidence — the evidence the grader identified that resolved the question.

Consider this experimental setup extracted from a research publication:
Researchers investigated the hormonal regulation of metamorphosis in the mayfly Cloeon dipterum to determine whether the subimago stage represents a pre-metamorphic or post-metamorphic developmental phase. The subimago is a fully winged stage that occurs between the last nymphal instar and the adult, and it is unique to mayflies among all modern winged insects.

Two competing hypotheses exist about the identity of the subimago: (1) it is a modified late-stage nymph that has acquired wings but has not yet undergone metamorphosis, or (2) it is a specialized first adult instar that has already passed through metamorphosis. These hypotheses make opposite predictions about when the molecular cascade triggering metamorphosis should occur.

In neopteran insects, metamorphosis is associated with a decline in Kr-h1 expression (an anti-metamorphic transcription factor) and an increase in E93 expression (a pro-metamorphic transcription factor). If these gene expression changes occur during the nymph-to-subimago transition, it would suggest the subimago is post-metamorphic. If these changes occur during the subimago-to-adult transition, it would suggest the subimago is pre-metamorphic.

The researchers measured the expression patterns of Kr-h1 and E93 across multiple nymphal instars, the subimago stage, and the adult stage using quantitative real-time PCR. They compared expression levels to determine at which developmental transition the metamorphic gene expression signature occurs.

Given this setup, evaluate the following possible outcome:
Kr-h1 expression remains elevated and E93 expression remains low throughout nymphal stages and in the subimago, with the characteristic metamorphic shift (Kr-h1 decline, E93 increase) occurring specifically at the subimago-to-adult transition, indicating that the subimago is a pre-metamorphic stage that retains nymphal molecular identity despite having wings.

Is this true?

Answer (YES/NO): NO